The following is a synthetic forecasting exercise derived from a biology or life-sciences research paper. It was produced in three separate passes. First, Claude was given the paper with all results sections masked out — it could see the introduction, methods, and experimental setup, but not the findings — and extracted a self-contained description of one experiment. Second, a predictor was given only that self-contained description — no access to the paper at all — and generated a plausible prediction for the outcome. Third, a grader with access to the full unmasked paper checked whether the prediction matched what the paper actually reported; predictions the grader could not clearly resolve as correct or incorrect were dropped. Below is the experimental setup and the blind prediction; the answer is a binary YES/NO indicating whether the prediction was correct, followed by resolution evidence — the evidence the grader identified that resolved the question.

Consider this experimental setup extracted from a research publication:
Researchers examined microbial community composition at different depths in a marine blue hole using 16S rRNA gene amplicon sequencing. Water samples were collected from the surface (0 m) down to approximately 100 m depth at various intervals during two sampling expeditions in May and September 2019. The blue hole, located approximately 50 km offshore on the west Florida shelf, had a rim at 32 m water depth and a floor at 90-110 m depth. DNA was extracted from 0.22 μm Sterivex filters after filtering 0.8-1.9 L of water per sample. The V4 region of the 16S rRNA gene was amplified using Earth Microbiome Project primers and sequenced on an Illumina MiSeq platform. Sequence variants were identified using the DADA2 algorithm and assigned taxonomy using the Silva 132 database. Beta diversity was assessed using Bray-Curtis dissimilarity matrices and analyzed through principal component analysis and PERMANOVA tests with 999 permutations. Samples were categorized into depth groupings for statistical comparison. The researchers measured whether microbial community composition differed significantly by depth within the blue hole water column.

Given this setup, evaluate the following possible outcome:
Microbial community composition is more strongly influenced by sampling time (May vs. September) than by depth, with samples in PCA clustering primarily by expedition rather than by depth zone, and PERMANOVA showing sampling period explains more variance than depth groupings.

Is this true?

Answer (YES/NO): NO